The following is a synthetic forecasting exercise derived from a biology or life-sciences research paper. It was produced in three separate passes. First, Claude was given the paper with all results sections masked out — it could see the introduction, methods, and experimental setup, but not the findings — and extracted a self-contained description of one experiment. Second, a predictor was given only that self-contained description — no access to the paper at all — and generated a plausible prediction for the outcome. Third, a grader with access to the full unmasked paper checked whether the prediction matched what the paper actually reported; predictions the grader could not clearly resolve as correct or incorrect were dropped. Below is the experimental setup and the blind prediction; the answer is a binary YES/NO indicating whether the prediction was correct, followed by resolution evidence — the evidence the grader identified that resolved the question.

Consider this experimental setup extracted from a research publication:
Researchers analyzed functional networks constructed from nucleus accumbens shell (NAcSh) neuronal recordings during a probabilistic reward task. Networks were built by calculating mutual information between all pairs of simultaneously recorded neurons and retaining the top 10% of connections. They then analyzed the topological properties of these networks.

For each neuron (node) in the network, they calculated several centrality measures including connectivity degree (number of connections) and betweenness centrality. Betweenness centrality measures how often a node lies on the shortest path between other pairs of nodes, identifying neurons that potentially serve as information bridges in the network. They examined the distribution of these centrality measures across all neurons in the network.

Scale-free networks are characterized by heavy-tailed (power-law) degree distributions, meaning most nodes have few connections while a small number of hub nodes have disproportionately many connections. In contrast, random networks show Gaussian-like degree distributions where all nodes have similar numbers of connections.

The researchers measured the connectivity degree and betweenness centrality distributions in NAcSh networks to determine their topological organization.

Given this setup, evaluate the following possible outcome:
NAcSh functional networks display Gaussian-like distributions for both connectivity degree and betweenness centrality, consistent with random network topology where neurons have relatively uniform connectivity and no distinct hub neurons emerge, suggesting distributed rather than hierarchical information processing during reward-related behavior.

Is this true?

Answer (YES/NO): NO